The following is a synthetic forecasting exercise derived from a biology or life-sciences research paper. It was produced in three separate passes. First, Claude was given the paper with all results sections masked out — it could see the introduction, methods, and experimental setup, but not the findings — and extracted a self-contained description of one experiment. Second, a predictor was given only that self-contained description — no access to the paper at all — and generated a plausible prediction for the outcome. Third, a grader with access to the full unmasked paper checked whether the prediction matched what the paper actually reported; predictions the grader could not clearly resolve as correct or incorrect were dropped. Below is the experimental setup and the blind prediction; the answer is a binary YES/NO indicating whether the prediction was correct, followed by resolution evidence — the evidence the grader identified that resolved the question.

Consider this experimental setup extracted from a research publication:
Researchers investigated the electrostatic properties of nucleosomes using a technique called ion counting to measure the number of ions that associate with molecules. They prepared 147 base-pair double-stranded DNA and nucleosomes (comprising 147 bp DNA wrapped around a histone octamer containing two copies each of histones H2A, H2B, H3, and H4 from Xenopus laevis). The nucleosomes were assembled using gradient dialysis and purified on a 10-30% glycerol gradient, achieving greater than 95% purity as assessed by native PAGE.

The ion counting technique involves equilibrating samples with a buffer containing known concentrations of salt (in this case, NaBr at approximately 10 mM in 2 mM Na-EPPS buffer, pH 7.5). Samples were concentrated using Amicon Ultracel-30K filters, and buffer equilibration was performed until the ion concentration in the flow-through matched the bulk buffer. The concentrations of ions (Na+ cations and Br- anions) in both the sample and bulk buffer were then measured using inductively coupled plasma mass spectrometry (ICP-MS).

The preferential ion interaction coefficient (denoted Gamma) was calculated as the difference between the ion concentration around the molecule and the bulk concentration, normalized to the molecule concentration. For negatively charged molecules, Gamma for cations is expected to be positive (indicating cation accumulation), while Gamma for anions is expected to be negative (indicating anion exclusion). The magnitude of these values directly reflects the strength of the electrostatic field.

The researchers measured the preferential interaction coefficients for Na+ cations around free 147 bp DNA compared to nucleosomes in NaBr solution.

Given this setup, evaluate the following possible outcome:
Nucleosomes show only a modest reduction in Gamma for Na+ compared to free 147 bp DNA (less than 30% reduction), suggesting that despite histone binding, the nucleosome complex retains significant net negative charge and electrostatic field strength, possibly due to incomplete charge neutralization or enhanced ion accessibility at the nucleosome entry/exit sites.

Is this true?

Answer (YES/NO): YES